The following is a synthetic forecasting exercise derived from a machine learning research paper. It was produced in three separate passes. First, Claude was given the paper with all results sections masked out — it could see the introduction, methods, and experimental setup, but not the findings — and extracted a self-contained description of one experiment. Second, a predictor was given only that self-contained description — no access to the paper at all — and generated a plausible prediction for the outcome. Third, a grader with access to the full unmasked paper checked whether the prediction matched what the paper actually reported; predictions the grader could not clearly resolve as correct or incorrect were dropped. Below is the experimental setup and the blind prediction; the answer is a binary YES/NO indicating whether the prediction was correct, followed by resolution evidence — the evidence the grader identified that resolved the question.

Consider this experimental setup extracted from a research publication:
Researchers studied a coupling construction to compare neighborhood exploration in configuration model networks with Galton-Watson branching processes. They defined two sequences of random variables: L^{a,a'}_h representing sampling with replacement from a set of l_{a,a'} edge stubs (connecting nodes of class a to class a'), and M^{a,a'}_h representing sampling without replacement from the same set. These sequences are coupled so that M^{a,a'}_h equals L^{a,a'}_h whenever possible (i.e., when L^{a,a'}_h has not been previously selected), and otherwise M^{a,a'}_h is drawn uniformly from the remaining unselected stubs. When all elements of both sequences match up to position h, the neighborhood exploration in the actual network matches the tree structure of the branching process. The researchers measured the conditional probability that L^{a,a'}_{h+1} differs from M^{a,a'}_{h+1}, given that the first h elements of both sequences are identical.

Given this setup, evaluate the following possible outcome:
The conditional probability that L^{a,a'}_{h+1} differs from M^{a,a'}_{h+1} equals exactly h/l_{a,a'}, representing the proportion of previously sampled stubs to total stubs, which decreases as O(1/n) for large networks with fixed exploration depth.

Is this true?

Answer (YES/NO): YES